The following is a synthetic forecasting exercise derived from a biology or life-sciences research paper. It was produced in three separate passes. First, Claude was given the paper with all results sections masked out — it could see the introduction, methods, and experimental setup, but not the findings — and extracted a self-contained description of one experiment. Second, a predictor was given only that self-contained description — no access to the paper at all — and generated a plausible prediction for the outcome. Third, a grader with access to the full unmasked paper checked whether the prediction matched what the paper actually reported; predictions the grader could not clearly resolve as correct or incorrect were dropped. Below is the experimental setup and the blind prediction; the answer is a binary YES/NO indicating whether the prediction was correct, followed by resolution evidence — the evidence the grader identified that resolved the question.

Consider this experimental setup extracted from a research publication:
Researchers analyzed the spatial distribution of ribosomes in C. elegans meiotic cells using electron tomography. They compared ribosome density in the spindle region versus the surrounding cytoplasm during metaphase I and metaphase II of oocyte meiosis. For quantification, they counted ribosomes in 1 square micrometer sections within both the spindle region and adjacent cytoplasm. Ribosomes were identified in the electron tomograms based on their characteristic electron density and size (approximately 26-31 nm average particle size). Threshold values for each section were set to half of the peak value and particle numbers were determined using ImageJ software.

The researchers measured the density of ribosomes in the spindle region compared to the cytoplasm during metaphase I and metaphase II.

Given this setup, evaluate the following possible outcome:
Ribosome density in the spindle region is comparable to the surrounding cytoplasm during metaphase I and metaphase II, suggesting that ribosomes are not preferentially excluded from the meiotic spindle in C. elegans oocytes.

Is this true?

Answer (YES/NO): YES